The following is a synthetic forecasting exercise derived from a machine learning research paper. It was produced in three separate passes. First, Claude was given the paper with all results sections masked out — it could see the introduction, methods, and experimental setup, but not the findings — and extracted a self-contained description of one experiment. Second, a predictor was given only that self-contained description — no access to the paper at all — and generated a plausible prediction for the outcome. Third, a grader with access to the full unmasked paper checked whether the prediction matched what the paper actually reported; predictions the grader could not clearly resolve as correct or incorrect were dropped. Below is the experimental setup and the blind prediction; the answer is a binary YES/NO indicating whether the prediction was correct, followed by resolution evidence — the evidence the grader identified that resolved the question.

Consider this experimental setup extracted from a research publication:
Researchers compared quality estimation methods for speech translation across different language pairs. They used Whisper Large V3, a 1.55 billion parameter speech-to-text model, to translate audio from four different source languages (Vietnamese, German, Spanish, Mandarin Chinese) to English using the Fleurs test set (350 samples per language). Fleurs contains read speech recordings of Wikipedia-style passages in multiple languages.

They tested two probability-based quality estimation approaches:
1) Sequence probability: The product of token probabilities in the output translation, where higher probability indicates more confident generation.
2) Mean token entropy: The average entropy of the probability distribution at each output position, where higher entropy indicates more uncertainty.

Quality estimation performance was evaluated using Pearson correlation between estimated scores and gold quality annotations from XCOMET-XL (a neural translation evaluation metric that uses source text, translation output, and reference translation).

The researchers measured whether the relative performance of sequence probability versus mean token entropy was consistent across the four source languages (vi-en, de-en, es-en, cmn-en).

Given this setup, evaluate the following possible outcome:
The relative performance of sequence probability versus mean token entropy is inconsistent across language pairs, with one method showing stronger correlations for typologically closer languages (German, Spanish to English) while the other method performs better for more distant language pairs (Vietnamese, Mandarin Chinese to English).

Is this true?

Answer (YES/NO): NO